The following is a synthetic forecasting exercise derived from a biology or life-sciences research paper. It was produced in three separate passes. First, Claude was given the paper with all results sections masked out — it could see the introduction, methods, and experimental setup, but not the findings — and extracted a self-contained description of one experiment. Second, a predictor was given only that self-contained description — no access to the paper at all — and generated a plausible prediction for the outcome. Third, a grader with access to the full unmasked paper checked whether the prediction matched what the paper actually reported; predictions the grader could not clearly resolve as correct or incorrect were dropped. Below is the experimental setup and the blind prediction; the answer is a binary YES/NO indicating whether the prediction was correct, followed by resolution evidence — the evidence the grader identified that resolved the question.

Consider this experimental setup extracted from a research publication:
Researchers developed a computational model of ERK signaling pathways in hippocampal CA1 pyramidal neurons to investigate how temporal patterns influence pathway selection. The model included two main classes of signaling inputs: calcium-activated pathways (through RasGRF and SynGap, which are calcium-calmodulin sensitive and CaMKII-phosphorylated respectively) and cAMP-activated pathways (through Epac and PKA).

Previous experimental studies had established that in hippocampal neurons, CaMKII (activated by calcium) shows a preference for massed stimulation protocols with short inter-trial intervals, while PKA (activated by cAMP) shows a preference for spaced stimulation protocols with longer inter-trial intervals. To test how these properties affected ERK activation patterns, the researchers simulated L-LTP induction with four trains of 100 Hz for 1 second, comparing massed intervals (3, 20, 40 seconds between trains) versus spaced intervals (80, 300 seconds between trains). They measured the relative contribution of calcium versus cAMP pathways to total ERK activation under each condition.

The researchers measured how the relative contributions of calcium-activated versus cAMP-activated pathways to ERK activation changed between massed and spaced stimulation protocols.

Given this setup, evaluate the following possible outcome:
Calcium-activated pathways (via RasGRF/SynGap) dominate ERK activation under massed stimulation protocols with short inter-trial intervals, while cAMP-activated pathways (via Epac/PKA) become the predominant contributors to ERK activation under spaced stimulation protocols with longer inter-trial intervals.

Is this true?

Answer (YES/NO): YES